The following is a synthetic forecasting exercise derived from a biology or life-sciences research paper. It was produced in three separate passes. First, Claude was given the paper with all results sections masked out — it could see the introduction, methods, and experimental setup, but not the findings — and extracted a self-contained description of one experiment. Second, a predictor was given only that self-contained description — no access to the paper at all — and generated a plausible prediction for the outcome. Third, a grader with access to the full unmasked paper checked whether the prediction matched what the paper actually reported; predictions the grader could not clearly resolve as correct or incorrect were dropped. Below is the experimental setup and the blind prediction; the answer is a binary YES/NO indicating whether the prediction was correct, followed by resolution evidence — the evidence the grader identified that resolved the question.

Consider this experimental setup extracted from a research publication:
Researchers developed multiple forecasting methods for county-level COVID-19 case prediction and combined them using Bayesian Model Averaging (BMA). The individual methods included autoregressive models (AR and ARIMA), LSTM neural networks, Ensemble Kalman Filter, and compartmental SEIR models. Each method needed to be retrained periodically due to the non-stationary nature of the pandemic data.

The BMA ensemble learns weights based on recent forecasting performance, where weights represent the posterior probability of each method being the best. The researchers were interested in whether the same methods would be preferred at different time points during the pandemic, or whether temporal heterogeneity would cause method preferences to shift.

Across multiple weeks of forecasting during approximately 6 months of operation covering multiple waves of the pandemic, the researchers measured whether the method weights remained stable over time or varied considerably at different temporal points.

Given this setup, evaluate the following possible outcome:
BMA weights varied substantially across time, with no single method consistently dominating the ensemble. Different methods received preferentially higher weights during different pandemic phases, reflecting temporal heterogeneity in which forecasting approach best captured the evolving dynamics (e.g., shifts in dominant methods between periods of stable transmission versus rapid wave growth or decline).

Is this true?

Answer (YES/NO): YES